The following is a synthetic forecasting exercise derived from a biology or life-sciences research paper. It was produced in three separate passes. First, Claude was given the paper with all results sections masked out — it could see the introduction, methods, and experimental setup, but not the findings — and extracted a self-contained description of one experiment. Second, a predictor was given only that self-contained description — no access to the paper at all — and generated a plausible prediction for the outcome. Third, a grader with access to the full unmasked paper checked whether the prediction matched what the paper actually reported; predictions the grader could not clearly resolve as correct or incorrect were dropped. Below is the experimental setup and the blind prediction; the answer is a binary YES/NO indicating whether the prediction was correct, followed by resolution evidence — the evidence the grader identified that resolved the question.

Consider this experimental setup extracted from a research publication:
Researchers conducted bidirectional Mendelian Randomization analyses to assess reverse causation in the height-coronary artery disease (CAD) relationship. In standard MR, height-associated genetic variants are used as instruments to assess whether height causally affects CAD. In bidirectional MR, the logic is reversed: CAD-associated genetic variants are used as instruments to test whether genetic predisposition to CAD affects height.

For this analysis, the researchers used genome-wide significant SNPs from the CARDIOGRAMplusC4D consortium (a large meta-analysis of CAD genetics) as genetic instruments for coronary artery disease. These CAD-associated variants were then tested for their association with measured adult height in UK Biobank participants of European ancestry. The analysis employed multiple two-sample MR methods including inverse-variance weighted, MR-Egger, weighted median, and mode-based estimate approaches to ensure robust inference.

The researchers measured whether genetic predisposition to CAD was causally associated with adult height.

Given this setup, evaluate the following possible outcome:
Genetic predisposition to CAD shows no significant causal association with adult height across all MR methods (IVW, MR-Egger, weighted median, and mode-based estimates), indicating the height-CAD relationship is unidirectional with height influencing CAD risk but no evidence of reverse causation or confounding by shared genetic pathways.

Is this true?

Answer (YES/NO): YES